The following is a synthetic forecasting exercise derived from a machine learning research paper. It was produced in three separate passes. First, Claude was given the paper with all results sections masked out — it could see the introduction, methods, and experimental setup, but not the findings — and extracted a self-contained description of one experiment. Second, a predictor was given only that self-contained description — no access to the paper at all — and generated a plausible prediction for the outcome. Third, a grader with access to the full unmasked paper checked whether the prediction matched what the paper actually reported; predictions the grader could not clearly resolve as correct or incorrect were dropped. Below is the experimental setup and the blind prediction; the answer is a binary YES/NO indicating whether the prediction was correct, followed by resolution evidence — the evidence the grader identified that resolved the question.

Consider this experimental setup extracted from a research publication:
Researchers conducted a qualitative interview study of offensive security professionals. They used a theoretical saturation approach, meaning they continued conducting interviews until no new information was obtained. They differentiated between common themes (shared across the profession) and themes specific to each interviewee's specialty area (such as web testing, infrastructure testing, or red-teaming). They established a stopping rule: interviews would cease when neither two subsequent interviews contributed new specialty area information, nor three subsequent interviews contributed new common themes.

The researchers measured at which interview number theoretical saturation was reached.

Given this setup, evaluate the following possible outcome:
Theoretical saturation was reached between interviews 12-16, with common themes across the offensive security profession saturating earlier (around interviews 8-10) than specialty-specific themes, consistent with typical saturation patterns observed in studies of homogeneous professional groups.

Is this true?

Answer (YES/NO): NO